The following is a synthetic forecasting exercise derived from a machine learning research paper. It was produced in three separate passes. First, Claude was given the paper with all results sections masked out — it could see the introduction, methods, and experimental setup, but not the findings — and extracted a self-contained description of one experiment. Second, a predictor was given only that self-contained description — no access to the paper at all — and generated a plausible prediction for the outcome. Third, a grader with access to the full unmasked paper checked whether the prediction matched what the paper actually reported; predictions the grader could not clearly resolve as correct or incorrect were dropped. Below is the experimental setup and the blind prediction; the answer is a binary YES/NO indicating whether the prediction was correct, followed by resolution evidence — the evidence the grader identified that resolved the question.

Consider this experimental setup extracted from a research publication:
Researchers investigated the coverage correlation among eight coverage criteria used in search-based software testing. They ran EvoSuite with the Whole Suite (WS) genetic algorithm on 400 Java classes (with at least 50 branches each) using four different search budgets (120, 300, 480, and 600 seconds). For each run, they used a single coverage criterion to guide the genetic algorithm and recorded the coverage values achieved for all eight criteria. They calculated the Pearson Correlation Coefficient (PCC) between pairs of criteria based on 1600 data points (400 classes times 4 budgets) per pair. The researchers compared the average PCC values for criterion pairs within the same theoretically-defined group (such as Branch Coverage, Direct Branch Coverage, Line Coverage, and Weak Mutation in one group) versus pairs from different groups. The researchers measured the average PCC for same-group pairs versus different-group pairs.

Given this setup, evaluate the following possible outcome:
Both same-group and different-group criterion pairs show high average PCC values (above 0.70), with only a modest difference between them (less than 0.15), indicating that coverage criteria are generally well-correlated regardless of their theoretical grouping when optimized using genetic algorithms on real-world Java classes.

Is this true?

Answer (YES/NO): NO